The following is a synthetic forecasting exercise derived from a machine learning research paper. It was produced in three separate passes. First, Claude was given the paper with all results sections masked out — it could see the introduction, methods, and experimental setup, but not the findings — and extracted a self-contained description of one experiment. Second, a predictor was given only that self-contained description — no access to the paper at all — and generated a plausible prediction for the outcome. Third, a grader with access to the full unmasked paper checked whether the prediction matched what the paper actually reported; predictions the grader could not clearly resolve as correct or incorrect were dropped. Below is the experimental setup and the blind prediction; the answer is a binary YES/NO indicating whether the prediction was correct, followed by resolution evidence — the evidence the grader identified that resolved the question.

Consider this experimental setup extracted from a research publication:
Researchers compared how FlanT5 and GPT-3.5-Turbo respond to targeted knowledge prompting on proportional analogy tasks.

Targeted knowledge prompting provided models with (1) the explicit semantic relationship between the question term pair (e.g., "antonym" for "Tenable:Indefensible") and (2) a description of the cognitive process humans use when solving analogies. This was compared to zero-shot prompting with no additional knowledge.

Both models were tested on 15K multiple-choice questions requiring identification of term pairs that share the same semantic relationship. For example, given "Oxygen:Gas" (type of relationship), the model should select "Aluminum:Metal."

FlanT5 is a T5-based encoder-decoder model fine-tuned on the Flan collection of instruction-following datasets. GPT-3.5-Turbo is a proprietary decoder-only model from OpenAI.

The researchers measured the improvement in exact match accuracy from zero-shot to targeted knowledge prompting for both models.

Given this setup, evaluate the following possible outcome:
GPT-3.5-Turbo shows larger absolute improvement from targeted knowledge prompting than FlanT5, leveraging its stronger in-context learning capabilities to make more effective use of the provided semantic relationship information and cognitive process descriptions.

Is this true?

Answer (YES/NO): YES